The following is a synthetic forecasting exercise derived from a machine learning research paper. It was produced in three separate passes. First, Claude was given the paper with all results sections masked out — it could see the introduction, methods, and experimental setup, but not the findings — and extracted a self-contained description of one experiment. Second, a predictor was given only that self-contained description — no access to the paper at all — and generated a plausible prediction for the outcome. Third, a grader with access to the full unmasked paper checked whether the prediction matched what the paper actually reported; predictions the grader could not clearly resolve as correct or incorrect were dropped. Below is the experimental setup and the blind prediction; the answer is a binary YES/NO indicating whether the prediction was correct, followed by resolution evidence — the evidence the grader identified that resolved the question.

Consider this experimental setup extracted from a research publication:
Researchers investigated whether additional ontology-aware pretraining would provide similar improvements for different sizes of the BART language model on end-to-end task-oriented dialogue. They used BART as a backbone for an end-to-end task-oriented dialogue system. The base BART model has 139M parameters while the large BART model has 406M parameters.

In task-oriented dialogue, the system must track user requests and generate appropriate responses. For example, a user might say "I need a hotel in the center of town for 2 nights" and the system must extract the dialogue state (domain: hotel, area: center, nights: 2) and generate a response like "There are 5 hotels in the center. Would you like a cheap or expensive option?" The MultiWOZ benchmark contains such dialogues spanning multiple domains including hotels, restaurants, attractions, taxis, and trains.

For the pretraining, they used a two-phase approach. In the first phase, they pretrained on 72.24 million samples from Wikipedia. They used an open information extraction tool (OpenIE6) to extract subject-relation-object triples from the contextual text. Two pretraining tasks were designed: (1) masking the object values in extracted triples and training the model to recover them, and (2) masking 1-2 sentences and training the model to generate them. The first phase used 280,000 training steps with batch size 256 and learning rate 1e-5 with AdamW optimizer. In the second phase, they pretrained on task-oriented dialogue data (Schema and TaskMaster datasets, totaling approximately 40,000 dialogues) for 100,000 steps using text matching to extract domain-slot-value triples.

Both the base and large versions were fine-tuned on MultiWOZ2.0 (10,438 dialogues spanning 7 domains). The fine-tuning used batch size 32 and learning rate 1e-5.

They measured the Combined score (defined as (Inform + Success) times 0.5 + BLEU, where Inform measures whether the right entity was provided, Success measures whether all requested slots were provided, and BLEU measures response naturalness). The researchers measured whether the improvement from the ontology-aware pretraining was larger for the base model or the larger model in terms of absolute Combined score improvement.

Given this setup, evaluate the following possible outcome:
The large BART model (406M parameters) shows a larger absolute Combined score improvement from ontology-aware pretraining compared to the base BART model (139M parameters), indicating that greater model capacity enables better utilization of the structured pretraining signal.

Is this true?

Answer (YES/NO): YES